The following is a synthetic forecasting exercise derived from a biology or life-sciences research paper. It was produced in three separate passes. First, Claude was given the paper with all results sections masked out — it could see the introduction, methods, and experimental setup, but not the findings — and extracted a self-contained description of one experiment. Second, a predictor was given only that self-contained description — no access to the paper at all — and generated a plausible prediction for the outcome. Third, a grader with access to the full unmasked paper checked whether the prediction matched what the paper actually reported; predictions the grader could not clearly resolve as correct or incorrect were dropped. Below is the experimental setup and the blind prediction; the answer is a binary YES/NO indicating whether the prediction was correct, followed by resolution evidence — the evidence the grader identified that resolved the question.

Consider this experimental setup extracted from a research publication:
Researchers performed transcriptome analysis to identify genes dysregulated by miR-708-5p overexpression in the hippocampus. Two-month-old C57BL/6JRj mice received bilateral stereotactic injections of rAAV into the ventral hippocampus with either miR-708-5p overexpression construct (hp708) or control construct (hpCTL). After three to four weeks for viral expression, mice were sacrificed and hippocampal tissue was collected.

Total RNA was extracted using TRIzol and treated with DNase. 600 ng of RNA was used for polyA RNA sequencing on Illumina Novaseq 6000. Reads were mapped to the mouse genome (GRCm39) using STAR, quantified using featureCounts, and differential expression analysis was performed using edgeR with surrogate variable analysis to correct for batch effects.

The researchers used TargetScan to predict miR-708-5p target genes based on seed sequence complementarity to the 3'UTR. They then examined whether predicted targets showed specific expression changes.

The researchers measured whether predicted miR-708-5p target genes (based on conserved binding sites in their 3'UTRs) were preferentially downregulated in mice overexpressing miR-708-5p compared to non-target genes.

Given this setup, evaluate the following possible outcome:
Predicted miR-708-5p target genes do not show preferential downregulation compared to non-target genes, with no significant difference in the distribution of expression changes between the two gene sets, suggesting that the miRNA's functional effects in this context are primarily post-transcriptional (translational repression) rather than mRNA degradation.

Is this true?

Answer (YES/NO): NO